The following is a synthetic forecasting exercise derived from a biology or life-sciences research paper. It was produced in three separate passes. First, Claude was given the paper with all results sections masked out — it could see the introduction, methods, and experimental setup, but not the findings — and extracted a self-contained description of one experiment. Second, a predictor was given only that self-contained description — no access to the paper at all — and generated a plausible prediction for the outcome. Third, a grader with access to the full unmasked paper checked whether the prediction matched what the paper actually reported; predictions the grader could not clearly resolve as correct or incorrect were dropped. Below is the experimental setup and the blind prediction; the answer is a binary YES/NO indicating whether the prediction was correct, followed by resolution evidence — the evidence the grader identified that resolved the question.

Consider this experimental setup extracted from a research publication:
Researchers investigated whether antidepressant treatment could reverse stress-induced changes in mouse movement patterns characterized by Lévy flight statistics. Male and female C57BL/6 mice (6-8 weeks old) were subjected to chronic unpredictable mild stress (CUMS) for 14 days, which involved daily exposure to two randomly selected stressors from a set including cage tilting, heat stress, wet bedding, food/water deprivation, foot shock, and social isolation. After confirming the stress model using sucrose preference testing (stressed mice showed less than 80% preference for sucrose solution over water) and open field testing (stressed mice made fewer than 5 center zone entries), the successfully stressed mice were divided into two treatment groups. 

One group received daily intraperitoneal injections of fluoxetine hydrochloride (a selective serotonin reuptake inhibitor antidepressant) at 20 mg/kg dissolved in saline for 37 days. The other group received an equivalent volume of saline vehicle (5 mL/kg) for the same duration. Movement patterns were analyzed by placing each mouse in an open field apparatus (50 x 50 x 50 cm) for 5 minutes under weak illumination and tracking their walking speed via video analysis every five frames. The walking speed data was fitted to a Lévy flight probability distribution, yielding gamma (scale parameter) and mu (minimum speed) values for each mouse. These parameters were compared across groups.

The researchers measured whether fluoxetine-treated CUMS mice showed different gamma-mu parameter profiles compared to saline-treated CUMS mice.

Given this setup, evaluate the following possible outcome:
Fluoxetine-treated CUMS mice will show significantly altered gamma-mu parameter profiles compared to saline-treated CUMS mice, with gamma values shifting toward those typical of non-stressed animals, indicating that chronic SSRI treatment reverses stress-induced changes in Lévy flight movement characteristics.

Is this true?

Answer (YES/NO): YES